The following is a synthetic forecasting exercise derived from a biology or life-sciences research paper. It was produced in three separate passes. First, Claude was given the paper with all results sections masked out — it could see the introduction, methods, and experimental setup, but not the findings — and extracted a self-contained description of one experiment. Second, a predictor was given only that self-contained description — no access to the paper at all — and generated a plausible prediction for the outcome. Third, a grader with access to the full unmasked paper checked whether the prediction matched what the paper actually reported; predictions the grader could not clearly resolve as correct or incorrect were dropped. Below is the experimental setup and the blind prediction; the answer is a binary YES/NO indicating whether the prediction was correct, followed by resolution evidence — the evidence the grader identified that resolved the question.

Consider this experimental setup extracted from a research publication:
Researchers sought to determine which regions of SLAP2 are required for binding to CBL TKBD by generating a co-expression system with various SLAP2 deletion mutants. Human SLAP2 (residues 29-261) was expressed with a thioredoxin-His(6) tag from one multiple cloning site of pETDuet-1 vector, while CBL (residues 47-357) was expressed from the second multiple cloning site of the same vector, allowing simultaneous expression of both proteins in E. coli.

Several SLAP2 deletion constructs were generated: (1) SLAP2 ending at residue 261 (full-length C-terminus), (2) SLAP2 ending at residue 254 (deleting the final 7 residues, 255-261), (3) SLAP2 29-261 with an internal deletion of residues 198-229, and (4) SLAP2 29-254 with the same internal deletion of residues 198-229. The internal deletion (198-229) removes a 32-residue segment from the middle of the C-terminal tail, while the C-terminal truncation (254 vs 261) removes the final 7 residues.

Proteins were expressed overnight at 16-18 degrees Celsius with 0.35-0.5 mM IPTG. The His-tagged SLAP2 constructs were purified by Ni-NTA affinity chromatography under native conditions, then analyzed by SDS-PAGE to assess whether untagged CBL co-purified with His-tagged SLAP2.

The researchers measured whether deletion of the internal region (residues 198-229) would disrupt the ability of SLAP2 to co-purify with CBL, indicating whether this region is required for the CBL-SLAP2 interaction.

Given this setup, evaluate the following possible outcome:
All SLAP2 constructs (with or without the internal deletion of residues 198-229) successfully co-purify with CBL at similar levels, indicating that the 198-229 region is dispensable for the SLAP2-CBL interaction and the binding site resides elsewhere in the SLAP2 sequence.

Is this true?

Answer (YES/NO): YES